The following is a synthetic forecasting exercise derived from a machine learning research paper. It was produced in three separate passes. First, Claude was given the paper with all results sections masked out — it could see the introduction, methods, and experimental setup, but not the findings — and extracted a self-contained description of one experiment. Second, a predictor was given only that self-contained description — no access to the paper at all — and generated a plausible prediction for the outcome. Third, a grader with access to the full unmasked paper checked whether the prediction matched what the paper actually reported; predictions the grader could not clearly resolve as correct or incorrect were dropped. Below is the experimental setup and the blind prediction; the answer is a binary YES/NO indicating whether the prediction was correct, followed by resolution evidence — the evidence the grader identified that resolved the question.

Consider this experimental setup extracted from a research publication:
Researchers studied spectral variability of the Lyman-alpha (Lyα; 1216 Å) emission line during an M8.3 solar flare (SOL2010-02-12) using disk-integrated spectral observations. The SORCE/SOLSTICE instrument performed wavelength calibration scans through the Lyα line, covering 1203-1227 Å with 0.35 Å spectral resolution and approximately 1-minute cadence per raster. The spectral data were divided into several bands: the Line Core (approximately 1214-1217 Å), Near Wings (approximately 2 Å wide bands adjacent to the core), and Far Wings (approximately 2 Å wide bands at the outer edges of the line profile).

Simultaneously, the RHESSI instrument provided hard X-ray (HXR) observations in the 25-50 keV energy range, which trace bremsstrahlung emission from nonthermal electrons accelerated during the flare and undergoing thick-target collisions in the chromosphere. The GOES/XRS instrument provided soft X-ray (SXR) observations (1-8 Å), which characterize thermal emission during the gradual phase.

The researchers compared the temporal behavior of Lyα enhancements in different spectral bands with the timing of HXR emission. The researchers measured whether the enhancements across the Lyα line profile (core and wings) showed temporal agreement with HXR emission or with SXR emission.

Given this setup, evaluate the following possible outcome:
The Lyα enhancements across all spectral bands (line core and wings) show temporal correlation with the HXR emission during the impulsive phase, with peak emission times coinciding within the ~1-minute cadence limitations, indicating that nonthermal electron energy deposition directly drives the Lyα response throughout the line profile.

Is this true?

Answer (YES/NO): YES